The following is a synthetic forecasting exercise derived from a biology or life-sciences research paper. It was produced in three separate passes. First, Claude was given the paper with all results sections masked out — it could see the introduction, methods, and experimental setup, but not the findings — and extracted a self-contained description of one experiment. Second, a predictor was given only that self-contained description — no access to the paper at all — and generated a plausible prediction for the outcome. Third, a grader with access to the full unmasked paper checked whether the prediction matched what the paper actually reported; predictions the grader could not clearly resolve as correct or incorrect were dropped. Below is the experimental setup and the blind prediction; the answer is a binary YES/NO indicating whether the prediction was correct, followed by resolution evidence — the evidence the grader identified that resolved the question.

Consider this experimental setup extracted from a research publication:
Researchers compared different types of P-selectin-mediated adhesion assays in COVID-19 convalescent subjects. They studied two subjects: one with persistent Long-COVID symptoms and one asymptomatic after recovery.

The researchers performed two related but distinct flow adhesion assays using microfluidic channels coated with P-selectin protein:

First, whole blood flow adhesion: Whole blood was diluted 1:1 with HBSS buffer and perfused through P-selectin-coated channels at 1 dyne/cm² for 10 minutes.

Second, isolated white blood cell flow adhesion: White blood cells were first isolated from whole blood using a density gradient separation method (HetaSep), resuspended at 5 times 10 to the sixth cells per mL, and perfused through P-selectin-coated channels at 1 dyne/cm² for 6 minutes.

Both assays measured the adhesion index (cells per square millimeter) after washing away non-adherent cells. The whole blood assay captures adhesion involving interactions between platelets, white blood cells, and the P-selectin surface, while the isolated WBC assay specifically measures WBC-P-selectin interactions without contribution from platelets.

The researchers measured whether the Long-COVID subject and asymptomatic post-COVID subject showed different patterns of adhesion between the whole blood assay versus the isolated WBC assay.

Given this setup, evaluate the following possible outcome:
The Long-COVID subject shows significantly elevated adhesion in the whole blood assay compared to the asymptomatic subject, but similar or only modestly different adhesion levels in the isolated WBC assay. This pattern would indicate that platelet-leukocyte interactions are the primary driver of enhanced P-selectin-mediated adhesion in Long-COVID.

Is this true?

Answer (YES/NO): NO